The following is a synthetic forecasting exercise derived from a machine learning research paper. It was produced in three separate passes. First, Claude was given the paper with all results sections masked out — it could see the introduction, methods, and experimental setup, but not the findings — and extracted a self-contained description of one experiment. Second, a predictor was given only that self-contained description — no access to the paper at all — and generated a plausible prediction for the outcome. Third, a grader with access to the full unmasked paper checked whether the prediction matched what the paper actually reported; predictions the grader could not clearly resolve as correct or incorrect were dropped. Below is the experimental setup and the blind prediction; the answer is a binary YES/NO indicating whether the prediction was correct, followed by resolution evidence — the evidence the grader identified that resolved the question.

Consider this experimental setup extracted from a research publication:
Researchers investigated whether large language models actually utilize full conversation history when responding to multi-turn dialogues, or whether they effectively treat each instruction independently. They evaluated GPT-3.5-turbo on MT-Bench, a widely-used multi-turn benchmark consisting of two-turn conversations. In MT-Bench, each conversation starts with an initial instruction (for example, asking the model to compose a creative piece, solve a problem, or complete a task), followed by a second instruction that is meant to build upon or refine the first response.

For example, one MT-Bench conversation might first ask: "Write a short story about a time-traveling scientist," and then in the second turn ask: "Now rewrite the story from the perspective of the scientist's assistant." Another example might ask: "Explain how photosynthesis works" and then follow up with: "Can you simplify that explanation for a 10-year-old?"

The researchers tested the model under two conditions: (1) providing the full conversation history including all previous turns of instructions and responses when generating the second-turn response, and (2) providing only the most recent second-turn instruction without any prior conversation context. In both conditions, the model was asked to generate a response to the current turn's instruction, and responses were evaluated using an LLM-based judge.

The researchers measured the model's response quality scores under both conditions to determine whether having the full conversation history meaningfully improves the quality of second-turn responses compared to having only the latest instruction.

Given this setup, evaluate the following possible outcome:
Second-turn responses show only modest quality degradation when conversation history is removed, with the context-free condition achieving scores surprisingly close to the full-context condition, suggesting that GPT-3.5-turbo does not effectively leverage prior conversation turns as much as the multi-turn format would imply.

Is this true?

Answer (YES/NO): YES